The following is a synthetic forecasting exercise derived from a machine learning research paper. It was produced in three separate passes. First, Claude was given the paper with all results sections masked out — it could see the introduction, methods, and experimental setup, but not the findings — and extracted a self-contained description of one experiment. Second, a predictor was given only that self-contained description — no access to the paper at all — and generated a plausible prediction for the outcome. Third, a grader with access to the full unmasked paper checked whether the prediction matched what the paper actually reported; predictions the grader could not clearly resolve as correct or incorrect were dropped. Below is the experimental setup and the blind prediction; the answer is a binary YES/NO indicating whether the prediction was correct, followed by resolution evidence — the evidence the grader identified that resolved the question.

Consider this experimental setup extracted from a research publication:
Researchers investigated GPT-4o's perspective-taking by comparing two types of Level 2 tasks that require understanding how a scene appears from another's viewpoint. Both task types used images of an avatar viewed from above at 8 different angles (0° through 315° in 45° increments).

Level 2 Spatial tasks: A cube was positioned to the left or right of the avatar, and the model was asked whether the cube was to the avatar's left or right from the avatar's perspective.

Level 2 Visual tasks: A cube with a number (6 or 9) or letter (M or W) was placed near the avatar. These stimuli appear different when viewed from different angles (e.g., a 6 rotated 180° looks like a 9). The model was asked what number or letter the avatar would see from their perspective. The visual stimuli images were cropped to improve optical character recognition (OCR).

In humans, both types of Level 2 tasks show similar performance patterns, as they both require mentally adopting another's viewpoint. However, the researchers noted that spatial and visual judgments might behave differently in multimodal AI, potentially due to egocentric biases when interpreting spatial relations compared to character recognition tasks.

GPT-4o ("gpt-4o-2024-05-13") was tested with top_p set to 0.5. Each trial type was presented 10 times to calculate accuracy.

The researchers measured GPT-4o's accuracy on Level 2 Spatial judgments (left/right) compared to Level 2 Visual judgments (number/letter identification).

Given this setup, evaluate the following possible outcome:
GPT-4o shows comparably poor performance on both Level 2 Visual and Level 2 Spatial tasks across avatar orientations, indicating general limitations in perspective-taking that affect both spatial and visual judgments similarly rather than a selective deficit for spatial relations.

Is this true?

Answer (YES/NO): YES